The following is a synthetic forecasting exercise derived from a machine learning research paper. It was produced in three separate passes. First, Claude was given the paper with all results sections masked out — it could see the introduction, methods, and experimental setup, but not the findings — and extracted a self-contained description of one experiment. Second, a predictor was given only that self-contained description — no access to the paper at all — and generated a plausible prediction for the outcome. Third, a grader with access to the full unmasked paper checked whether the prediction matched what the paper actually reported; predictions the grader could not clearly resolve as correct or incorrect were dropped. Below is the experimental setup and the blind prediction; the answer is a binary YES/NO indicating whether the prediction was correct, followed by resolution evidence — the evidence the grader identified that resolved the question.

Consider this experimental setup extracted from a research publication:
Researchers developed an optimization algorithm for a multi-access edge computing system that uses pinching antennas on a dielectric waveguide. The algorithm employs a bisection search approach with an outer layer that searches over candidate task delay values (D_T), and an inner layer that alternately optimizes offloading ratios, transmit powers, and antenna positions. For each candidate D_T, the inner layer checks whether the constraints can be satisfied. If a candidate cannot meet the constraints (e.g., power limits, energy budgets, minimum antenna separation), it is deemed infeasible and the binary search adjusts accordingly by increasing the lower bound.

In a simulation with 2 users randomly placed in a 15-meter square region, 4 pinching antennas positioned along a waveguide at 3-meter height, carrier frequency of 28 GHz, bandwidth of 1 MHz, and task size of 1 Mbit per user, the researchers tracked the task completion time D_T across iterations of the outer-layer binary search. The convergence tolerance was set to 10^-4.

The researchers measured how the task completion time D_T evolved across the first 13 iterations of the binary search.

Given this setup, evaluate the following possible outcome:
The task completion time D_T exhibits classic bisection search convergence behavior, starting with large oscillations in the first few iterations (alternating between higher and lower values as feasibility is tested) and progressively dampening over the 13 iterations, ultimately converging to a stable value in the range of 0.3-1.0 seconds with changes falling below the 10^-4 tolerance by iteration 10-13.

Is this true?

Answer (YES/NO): NO